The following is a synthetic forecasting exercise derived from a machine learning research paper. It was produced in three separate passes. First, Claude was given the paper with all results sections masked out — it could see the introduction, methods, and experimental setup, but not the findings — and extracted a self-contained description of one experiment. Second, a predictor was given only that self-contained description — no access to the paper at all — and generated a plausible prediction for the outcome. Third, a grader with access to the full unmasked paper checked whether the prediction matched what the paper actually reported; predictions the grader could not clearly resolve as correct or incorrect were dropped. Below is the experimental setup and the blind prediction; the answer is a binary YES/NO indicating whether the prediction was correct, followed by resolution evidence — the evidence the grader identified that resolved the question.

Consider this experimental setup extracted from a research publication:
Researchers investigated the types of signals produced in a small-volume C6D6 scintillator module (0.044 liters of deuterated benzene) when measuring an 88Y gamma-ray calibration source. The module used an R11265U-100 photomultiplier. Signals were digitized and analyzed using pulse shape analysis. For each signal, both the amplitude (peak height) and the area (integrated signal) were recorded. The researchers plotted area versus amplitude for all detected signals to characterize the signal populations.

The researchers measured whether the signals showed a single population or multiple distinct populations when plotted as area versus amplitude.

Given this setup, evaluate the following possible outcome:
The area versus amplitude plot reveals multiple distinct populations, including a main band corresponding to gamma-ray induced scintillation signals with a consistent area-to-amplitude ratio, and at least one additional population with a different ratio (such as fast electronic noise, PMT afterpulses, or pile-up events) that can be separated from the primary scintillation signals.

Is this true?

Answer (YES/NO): YES